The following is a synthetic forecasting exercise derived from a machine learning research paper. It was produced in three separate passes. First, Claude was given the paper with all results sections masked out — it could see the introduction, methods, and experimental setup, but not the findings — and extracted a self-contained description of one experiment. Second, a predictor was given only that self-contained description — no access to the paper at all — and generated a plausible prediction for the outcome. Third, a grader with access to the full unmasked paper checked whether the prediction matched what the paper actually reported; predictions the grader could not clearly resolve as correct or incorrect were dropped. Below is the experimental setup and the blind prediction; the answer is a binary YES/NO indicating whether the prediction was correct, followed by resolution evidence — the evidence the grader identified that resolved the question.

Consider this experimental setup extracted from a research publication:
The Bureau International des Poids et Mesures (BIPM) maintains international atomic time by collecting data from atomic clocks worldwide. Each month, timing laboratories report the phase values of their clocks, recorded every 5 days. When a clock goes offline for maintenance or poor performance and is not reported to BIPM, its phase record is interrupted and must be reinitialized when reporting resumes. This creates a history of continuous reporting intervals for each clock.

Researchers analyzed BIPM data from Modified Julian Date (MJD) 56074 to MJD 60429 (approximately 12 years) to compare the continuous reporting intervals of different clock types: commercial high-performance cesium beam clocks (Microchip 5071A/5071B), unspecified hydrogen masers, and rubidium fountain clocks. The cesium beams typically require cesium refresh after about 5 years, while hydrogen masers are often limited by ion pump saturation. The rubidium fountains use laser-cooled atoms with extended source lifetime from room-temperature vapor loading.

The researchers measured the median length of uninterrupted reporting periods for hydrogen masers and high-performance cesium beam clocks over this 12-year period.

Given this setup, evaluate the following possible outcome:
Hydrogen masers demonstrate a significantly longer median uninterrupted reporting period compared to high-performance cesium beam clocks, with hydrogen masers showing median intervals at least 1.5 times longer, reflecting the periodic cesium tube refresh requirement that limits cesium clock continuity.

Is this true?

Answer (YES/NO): NO